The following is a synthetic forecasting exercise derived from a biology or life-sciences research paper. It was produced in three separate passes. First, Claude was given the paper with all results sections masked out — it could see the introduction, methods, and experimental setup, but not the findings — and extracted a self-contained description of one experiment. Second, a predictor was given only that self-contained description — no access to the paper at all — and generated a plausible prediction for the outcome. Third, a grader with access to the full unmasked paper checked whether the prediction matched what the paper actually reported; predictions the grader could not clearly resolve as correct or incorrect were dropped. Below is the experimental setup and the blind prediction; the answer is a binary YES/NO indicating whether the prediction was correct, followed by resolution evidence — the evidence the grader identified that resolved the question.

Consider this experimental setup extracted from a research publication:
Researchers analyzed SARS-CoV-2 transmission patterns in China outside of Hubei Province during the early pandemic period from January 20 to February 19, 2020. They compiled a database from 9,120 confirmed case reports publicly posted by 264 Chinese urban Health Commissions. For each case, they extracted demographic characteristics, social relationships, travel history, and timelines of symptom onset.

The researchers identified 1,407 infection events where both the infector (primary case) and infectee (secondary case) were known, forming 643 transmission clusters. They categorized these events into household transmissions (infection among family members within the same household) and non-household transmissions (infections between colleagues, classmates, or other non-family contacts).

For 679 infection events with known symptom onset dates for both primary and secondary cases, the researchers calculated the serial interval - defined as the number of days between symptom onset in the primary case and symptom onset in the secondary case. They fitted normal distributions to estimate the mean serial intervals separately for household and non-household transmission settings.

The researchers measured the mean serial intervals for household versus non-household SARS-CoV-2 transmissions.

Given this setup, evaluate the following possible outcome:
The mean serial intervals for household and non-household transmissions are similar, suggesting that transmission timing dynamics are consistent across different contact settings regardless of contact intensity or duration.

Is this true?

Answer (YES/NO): YES